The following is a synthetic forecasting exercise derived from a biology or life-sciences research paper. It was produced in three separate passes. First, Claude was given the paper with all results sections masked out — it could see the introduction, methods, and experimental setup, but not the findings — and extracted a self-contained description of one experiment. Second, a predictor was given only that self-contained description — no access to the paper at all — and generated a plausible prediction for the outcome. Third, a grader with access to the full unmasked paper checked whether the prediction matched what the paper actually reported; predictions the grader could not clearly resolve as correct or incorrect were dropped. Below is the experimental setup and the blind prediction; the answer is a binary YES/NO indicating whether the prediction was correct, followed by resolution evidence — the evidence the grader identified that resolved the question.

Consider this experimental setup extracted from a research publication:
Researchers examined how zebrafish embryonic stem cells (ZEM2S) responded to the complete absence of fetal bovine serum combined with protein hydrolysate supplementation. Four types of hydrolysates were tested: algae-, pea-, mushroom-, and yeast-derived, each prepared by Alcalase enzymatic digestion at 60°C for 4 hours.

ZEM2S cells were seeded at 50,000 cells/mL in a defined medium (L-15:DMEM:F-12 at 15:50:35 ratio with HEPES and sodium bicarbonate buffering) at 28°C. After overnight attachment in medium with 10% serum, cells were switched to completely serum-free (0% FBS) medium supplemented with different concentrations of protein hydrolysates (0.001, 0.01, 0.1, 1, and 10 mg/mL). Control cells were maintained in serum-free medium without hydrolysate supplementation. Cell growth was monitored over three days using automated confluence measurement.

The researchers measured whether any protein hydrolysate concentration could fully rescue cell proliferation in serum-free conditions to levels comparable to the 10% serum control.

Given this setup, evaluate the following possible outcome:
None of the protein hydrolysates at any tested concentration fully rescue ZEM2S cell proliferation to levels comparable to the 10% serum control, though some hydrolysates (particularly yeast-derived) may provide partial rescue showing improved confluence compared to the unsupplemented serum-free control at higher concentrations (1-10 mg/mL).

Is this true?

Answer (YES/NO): NO